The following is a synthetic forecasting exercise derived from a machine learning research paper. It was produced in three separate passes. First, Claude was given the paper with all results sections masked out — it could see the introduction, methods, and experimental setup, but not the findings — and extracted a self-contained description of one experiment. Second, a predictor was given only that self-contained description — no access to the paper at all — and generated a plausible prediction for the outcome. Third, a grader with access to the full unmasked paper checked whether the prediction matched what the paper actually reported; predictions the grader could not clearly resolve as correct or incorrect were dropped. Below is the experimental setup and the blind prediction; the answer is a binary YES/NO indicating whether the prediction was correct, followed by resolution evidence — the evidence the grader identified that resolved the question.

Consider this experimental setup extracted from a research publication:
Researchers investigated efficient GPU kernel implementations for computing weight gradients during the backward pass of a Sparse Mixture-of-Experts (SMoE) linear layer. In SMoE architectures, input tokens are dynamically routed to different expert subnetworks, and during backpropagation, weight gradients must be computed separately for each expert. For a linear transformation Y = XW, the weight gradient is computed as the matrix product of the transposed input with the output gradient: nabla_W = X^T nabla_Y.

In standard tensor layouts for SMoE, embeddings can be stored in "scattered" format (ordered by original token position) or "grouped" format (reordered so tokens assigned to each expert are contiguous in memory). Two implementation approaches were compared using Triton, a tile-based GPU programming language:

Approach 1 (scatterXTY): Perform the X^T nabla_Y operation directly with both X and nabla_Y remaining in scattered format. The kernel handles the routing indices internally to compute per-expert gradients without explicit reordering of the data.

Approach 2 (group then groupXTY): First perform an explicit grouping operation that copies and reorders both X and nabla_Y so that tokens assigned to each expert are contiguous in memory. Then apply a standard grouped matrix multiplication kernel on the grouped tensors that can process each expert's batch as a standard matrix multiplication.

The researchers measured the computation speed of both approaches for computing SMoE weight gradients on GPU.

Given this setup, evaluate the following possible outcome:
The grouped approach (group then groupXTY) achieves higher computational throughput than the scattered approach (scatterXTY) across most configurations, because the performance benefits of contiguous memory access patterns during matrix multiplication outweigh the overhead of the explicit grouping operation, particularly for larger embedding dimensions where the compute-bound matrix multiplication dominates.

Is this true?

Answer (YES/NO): YES